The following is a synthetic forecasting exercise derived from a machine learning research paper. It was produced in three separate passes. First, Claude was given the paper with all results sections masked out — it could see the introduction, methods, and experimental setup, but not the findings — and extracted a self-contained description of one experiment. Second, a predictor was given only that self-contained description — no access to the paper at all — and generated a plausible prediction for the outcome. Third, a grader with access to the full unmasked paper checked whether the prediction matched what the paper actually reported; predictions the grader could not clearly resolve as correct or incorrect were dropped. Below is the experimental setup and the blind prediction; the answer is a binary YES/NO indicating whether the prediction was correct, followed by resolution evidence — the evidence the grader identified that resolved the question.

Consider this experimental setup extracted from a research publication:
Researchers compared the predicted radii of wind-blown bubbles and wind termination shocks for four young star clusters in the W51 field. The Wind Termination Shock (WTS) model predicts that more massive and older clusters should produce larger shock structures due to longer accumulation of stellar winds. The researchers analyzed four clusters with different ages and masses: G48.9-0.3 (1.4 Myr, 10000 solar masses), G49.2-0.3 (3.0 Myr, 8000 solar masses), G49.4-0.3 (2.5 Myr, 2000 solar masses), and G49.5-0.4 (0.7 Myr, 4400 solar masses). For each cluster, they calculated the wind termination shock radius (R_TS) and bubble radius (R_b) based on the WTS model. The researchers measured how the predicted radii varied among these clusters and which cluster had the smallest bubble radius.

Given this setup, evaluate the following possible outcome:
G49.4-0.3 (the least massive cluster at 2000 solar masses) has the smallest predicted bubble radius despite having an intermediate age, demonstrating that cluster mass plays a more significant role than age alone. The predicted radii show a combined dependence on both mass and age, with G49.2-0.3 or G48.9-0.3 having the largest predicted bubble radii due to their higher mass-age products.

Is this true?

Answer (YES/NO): NO